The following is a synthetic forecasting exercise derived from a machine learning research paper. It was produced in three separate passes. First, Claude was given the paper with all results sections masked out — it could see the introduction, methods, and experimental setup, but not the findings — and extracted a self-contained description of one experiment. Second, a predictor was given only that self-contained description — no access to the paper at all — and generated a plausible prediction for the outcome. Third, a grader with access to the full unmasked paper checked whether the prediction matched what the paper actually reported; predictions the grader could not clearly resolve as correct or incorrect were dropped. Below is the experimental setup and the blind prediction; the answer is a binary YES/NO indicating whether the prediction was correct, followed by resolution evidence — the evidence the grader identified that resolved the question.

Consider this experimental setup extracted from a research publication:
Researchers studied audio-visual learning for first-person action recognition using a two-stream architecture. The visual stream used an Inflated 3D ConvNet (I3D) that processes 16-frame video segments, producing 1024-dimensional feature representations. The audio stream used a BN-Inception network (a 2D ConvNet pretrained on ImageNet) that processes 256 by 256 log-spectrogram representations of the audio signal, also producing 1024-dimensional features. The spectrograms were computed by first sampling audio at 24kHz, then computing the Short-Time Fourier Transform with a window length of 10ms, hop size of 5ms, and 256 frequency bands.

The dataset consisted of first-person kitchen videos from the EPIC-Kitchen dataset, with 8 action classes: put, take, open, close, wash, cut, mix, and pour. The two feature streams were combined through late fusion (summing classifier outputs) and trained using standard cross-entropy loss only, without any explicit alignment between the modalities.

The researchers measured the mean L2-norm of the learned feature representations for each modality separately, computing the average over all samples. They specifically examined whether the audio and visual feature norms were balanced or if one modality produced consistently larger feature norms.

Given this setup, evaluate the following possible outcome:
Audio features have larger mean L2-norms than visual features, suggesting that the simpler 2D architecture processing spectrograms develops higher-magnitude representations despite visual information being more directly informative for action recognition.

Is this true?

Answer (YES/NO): YES